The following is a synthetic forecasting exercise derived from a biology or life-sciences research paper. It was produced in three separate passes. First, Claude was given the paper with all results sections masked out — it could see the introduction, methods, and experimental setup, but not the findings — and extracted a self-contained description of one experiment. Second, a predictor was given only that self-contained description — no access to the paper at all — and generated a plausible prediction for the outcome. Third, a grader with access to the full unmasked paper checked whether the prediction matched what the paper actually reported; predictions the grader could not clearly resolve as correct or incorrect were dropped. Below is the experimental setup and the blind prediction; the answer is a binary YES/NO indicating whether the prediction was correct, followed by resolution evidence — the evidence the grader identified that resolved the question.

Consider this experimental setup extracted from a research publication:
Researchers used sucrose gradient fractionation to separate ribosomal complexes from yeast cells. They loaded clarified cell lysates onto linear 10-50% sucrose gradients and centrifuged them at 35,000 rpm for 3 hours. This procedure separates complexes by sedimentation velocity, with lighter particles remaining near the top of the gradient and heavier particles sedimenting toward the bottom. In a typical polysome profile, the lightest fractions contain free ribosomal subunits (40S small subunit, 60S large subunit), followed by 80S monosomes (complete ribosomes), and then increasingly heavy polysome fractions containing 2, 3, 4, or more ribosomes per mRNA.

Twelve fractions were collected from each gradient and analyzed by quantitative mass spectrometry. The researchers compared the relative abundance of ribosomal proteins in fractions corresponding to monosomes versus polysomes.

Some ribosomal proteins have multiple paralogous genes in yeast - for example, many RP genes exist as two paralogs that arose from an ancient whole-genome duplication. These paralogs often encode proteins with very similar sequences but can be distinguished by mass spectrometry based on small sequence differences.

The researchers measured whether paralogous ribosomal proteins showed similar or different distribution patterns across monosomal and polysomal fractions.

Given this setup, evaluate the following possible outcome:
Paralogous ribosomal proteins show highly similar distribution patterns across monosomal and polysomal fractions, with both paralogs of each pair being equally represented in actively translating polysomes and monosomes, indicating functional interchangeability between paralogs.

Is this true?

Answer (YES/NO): NO